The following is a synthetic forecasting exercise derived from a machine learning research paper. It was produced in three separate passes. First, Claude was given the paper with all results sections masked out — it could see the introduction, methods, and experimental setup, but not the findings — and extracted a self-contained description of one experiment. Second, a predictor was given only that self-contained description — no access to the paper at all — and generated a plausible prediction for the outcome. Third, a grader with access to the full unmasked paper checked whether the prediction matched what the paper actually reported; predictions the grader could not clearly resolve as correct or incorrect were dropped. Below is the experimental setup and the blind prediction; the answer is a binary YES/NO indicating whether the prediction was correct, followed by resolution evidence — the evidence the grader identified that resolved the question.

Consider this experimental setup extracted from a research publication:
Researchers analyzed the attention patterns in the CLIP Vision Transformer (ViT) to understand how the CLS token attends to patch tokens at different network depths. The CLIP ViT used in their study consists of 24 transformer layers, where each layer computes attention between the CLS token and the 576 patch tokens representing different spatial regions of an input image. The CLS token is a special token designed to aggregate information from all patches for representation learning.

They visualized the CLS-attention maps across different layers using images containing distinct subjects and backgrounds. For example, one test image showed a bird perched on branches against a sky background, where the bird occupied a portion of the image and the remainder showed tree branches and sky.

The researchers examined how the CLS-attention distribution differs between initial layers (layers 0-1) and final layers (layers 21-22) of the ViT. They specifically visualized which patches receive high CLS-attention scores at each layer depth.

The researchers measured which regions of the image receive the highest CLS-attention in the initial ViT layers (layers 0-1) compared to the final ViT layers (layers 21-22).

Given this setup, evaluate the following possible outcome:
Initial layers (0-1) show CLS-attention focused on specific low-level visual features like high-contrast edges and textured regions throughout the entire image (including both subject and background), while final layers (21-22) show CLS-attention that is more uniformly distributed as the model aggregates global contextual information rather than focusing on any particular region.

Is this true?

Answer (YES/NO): NO